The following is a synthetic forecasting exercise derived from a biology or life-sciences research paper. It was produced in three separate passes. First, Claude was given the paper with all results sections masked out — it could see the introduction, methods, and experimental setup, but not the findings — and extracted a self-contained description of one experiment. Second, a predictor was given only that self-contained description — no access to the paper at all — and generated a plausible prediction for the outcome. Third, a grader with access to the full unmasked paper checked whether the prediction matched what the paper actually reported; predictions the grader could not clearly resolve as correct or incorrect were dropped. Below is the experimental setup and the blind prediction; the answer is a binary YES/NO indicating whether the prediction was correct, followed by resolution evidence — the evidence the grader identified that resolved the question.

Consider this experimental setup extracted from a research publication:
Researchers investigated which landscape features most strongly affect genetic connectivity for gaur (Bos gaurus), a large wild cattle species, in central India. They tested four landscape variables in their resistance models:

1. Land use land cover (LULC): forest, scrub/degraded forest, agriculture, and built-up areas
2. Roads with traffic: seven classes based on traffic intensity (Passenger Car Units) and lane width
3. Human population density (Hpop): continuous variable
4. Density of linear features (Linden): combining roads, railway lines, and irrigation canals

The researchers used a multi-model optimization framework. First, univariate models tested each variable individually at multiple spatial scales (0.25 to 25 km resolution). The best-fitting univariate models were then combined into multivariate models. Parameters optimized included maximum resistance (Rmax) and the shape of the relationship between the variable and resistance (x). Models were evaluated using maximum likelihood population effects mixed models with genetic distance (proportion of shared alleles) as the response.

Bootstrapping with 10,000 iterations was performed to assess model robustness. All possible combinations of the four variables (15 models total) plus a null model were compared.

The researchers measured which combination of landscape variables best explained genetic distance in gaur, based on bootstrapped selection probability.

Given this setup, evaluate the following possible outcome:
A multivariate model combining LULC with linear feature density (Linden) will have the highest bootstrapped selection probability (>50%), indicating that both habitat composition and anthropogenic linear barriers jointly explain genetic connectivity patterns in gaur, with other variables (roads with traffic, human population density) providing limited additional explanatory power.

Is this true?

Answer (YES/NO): NO